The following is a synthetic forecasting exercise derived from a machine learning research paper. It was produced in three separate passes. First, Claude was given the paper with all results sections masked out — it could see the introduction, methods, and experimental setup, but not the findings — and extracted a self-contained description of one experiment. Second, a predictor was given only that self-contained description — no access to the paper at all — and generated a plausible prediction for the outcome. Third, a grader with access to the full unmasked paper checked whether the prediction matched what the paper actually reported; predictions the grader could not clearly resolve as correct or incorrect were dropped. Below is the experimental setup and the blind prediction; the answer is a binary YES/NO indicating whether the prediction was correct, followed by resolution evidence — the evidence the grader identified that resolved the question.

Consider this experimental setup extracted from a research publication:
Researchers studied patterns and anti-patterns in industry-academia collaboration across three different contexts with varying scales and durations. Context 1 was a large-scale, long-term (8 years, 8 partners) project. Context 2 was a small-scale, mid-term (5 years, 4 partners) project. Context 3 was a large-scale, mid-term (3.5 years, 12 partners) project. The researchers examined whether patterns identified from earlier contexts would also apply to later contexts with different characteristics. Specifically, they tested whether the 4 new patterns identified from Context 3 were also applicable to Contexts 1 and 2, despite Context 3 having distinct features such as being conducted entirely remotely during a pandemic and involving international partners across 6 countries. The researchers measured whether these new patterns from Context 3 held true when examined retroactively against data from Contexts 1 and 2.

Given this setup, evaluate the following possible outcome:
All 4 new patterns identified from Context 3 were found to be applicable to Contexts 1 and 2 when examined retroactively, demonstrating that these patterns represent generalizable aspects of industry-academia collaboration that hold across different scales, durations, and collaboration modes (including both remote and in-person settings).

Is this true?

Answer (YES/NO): YES